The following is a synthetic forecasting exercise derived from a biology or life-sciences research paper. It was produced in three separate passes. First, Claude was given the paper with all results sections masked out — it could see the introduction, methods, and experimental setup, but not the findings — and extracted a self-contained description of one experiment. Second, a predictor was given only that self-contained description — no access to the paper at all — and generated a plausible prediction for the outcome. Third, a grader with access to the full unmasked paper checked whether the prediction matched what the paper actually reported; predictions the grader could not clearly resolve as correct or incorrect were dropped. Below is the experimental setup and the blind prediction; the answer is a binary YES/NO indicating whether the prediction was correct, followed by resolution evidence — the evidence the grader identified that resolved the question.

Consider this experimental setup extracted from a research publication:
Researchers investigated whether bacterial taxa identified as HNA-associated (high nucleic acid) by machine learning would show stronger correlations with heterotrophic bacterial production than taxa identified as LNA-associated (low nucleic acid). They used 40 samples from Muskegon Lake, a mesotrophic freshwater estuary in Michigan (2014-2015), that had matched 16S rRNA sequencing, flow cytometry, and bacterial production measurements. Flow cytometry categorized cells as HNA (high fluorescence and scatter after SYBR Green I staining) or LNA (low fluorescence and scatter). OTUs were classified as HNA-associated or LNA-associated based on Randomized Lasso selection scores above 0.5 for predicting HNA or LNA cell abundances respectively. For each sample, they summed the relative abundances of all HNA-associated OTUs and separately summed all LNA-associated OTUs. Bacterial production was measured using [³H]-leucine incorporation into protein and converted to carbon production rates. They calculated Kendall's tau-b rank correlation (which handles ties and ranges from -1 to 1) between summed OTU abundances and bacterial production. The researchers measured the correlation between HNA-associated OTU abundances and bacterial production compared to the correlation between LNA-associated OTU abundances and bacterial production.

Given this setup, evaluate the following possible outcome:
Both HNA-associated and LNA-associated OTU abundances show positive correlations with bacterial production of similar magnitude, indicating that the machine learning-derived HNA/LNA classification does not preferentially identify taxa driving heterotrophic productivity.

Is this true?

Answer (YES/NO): NO